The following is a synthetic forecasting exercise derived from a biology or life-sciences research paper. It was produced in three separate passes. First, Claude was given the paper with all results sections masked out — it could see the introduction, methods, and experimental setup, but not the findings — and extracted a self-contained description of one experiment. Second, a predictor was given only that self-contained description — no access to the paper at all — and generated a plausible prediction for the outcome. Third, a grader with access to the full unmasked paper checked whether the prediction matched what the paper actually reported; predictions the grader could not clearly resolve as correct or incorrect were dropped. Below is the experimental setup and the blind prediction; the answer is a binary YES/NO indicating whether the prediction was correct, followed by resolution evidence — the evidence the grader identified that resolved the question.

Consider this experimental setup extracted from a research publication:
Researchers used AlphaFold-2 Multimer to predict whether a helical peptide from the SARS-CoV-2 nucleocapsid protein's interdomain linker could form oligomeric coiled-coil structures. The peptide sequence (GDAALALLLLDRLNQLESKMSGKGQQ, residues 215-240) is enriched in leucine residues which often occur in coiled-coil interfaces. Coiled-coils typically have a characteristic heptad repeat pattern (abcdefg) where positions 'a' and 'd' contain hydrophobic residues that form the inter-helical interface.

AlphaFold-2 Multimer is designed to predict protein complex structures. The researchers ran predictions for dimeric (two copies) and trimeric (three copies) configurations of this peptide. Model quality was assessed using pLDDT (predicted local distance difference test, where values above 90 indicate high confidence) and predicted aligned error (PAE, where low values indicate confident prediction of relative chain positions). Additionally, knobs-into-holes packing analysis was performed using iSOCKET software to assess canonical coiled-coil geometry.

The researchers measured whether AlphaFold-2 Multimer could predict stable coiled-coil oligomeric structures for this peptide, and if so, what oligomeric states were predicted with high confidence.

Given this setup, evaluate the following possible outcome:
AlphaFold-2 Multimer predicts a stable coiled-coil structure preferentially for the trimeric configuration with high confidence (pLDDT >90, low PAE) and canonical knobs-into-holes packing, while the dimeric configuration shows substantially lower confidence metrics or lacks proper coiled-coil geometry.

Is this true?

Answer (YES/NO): NO